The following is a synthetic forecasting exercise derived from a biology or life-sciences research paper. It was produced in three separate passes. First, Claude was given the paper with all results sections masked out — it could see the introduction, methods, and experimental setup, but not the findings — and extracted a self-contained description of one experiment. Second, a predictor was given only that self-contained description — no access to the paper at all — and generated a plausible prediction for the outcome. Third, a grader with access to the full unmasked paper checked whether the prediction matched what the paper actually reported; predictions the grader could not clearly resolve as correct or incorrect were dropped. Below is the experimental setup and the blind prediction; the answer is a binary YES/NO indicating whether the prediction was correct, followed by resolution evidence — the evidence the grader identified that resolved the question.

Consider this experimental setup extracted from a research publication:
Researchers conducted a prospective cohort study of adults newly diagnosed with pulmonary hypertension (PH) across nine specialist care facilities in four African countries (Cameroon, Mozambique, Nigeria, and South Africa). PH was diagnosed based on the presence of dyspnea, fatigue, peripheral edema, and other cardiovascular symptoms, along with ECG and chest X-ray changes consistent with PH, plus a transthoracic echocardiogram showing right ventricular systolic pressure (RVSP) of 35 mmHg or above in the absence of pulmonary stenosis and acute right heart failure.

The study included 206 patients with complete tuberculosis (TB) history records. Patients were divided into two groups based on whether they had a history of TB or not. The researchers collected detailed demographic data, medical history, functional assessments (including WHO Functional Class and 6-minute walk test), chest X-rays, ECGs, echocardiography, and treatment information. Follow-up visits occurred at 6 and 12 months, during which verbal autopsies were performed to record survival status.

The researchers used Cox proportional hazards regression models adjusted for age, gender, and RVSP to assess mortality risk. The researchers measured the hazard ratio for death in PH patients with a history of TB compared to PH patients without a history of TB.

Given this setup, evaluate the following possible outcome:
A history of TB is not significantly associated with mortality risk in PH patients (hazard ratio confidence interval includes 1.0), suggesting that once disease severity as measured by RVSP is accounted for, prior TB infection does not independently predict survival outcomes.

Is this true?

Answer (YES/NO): NO